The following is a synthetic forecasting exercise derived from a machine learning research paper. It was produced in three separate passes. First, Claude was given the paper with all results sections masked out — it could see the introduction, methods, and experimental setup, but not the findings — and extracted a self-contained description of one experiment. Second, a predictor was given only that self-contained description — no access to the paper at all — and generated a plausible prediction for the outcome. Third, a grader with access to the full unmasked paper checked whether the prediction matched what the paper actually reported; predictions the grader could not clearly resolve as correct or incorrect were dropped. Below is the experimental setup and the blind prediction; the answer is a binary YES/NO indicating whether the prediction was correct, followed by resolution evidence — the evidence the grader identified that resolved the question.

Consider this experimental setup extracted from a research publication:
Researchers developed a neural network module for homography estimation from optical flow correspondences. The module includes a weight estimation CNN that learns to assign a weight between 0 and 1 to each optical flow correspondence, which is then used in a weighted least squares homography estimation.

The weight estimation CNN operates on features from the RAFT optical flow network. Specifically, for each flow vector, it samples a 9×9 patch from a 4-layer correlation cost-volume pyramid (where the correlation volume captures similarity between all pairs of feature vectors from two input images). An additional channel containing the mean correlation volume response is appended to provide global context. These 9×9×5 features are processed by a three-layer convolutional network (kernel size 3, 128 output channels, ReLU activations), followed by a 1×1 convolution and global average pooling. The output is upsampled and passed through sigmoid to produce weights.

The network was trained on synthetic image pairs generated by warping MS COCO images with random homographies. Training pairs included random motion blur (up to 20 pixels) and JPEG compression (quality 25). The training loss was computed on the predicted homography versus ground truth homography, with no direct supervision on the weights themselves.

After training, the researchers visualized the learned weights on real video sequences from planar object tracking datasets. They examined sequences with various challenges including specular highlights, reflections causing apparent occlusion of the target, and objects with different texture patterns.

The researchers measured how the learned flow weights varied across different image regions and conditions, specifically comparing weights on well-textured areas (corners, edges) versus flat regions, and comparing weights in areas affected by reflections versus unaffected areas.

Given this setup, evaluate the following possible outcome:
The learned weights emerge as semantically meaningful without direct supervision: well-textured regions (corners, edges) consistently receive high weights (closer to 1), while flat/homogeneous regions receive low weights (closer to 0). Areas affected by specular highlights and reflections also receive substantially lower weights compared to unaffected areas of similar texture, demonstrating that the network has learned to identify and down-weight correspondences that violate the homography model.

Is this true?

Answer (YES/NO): YES